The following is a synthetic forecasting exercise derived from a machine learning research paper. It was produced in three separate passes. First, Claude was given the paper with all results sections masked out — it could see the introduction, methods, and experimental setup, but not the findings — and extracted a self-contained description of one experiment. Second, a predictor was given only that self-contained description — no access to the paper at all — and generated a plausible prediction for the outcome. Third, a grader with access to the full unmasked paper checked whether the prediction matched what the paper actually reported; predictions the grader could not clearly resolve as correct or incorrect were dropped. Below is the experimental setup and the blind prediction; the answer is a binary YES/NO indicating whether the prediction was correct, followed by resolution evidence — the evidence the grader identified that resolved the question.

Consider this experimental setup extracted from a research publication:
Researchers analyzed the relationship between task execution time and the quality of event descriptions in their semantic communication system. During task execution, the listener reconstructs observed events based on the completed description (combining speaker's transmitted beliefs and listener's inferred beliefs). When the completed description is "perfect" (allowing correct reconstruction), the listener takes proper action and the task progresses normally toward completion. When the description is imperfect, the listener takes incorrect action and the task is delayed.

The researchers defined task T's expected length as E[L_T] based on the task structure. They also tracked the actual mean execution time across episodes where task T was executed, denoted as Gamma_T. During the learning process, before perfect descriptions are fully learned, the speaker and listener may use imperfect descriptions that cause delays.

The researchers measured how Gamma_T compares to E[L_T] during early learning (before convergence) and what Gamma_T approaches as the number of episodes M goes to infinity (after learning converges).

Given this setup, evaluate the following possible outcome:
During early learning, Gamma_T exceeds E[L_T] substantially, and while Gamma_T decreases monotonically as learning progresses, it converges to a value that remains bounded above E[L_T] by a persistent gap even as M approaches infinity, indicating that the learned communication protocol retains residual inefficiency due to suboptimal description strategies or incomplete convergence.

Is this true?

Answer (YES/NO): NO